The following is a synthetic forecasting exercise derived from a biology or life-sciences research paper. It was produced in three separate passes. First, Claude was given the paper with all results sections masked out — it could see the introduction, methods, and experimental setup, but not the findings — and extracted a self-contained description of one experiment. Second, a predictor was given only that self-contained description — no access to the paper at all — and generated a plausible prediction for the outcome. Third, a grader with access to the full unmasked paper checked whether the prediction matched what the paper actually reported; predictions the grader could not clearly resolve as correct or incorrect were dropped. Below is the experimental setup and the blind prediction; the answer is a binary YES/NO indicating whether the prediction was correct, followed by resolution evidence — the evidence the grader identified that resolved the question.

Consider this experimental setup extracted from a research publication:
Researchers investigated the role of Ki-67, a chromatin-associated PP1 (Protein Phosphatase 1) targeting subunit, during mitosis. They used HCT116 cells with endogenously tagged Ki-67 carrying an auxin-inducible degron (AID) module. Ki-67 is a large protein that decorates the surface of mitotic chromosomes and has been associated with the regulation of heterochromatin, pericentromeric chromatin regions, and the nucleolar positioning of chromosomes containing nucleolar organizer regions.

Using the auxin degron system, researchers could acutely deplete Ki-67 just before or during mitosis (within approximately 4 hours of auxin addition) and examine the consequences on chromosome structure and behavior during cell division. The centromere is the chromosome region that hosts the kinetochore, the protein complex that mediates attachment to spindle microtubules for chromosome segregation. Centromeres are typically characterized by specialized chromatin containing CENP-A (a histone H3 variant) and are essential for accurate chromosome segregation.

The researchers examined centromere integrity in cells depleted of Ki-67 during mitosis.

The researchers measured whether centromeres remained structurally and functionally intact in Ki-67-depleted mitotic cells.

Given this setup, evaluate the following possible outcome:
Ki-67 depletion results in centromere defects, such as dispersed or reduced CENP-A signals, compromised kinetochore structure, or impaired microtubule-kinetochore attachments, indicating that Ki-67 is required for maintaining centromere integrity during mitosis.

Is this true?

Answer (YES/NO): YES